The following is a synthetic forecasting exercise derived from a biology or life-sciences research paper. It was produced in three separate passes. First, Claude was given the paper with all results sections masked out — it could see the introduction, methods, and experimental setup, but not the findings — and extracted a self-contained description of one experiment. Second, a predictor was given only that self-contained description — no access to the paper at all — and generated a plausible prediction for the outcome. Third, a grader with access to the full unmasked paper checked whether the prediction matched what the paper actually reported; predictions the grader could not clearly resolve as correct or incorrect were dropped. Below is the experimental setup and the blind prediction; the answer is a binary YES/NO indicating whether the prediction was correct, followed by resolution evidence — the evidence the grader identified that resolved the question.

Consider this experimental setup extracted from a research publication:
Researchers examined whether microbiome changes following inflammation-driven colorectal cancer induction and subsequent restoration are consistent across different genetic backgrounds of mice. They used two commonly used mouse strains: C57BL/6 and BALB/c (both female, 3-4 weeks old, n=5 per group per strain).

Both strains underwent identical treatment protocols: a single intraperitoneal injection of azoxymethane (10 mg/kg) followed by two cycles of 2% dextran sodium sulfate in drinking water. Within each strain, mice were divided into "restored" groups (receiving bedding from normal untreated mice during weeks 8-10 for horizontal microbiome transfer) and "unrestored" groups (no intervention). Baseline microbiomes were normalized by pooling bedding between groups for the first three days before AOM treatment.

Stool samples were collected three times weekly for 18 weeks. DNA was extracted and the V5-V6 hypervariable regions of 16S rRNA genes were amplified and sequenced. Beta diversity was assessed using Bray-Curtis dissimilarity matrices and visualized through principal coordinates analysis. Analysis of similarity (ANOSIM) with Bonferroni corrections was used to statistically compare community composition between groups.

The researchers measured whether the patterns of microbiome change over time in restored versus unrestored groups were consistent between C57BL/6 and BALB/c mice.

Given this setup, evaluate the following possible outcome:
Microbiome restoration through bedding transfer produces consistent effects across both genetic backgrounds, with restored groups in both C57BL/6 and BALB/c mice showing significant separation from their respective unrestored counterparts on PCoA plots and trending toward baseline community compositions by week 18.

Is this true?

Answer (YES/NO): NO